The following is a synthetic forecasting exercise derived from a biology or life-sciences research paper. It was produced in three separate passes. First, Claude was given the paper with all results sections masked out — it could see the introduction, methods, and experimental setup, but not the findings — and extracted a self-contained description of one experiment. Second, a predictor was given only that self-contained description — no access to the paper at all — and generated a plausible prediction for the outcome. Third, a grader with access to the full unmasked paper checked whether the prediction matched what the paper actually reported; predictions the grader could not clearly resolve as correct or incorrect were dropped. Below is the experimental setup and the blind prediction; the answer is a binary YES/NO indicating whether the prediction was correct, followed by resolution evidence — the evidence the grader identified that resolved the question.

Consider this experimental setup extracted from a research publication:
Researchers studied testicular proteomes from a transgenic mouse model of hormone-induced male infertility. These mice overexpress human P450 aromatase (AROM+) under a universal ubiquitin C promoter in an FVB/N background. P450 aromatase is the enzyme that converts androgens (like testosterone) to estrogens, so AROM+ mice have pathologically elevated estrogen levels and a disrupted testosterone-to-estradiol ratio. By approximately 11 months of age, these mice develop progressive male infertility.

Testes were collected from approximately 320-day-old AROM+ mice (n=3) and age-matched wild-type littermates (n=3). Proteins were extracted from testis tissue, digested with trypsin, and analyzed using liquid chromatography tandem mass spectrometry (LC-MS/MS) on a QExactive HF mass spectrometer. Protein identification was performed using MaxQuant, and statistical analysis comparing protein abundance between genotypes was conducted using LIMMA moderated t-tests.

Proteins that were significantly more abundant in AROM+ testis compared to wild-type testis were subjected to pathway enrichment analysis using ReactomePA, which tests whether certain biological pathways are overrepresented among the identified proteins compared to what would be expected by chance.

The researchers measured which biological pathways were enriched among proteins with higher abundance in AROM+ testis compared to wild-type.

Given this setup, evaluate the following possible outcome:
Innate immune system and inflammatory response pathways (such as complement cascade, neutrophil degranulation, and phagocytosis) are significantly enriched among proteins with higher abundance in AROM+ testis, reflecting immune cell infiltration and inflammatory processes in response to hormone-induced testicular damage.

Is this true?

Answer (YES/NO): YES